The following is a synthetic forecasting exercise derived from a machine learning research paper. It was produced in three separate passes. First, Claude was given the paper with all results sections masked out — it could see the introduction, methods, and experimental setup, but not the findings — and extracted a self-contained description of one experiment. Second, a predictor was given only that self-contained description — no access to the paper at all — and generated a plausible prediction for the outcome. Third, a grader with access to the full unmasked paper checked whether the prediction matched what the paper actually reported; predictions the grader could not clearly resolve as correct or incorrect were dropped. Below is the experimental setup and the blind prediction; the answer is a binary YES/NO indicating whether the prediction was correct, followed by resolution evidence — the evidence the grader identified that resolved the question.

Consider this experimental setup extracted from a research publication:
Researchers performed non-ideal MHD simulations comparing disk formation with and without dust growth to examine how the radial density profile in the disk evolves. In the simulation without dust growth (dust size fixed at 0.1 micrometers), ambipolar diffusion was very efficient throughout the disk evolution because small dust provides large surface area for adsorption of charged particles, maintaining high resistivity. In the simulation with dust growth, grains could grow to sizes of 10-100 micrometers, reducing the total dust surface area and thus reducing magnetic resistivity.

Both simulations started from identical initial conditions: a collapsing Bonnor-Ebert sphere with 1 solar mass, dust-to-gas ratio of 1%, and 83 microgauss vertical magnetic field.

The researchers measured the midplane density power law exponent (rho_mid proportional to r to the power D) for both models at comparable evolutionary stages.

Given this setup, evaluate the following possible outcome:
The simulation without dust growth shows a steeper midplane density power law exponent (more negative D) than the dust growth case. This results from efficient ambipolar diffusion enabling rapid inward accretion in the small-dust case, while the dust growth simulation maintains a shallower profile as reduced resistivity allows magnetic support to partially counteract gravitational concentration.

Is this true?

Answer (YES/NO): NO